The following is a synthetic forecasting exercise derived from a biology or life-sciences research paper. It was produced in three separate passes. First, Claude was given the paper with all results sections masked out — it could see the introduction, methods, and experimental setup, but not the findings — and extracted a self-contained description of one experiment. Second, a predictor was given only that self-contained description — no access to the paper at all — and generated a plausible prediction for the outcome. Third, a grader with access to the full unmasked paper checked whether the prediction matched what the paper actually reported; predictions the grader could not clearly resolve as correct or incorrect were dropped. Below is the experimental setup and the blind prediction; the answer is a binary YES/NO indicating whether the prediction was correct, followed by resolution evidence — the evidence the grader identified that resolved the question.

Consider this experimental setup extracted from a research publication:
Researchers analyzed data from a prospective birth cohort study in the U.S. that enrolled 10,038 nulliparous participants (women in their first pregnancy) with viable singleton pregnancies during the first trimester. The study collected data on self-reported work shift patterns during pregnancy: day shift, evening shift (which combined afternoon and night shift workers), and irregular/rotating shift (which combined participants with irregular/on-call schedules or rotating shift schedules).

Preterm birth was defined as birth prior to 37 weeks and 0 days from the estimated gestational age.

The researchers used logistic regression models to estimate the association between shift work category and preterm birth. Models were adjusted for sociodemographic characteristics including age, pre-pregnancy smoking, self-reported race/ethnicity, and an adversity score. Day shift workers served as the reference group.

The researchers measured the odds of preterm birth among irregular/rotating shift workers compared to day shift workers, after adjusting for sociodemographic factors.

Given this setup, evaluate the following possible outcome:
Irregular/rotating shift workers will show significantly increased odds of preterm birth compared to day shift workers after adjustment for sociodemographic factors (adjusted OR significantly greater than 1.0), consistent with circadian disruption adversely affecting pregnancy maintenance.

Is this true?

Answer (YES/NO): NO